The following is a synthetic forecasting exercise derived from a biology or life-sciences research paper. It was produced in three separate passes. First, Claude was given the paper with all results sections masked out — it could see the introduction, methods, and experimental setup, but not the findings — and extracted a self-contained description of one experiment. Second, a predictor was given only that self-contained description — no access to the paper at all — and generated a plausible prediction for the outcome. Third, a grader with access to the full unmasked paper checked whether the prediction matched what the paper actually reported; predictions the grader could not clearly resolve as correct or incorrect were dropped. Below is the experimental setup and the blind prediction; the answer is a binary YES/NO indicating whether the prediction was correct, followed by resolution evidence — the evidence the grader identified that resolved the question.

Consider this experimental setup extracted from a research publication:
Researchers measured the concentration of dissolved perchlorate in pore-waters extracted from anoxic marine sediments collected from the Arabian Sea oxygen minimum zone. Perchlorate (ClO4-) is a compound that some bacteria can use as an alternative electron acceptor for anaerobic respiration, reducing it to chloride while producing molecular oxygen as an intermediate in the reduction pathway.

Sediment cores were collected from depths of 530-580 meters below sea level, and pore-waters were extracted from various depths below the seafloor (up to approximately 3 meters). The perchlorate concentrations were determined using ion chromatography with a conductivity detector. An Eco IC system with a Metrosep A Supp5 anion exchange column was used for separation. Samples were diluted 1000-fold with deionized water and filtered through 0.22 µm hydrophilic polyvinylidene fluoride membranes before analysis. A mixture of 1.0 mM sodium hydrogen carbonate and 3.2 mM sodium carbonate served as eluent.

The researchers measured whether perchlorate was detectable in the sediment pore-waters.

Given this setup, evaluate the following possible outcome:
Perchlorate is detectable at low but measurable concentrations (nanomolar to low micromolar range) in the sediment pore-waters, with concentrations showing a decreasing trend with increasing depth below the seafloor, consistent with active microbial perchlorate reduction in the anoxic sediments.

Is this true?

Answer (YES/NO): NO